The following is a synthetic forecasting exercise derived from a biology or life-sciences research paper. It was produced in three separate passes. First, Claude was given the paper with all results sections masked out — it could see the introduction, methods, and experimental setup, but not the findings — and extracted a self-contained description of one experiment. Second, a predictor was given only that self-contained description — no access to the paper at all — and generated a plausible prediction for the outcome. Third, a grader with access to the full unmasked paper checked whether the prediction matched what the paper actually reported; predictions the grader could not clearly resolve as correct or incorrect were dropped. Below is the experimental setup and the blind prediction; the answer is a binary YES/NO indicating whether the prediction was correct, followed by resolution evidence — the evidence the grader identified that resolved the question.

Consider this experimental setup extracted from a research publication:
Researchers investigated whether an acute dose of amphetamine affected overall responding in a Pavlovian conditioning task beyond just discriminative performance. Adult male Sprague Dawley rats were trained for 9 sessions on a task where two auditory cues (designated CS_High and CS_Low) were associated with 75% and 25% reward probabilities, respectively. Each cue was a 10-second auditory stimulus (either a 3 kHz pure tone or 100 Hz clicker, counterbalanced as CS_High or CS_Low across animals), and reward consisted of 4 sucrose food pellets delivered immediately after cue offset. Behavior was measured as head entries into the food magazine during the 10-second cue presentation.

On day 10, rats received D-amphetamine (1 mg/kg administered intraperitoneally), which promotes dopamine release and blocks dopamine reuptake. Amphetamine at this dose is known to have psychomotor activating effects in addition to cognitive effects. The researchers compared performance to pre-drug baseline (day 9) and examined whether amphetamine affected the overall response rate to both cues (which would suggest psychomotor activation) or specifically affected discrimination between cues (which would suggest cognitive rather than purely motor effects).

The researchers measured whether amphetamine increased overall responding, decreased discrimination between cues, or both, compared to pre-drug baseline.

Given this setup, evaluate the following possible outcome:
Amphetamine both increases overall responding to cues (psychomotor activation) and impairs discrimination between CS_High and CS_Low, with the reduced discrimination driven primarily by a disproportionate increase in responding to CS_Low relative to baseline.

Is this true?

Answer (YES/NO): NO